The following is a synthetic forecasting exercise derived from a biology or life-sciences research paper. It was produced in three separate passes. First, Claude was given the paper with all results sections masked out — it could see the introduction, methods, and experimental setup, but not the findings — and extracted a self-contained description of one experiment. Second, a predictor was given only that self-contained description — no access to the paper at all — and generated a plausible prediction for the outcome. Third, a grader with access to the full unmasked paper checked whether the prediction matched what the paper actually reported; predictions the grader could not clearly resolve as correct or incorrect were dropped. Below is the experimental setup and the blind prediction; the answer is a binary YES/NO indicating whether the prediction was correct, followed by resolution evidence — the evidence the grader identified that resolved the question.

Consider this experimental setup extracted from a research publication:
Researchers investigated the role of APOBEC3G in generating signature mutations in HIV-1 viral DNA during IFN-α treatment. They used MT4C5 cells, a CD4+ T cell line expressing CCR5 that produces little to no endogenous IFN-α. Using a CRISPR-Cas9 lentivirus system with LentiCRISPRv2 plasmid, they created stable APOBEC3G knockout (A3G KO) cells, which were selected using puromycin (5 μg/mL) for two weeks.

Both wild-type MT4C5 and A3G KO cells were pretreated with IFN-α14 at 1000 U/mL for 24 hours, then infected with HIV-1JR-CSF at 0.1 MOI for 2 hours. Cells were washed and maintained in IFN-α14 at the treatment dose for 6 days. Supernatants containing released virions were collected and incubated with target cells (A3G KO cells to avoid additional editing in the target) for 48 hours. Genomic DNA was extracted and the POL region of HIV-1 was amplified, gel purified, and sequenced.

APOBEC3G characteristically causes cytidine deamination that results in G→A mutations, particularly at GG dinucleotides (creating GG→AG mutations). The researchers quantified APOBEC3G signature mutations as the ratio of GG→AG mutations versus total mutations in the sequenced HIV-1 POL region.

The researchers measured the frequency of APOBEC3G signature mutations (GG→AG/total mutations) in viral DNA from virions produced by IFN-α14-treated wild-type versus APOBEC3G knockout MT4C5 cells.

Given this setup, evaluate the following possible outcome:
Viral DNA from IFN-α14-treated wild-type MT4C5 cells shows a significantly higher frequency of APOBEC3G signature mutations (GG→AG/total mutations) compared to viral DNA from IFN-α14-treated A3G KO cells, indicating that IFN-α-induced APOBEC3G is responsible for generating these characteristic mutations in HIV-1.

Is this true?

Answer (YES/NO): YES